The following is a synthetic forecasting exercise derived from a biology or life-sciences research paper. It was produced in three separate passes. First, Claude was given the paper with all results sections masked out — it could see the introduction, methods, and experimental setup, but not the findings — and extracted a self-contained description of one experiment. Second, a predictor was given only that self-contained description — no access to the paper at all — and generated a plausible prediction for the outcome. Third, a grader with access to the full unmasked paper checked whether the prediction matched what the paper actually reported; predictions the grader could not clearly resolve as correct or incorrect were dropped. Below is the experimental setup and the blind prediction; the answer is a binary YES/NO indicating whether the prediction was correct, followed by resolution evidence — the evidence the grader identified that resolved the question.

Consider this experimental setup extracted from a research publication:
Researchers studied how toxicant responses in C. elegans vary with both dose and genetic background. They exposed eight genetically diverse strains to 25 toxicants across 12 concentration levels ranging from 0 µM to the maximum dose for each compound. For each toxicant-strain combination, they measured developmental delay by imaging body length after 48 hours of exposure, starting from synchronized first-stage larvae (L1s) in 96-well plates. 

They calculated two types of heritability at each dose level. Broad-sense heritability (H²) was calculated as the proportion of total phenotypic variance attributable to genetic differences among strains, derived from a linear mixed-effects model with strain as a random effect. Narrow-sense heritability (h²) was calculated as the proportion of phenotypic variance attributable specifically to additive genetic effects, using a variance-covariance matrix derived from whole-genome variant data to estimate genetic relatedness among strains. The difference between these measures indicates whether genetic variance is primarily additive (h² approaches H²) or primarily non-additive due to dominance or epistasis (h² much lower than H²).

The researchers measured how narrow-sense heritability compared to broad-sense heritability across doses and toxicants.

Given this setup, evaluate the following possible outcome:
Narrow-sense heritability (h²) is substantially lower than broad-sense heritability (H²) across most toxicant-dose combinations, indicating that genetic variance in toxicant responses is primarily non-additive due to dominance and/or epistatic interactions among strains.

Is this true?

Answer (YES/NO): NO